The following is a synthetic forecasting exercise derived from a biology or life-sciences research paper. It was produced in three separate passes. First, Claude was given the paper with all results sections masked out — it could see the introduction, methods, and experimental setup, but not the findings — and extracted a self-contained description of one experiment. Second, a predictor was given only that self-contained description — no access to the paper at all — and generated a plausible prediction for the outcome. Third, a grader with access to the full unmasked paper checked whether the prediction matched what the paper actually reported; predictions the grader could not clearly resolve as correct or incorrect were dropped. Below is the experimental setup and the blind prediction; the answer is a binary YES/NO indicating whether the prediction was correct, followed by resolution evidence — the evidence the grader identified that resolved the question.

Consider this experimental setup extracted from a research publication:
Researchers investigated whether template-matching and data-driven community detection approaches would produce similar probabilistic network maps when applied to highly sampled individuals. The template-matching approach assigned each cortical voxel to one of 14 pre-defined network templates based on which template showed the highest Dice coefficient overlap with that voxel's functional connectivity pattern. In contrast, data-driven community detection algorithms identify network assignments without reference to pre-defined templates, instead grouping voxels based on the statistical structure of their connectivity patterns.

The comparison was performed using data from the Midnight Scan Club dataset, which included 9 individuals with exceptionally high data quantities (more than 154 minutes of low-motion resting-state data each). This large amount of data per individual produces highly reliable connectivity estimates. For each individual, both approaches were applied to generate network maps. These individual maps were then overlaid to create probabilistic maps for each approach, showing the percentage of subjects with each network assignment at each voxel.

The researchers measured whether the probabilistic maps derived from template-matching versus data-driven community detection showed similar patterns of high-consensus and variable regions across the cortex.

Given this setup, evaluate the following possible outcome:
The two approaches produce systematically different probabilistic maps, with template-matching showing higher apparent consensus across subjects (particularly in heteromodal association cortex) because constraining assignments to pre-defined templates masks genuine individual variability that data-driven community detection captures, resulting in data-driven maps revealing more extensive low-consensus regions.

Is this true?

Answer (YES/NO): NO